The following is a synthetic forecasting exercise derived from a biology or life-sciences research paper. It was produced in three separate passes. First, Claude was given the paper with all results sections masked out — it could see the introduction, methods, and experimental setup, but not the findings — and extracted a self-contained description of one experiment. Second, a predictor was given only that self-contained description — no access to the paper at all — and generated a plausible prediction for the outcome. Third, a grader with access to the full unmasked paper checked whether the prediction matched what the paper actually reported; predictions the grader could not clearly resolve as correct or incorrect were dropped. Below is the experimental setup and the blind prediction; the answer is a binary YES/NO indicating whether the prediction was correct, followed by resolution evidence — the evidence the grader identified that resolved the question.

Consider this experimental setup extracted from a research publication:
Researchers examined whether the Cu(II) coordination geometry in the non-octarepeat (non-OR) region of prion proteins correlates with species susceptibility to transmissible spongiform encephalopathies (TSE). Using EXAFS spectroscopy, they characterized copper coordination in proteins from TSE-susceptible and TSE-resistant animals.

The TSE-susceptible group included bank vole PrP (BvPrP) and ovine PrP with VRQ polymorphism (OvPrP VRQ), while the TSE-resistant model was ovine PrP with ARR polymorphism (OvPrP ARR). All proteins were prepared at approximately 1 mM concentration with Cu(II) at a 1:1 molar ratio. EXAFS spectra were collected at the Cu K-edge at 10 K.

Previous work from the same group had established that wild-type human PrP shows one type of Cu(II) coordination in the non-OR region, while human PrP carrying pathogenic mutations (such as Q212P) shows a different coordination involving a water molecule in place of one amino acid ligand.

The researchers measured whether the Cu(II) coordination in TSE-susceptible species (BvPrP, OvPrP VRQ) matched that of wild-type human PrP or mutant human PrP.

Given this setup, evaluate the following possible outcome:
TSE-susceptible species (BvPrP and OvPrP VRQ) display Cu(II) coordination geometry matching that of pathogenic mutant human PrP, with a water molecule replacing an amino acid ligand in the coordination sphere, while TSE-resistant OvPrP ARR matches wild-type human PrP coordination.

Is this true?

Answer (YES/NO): NO